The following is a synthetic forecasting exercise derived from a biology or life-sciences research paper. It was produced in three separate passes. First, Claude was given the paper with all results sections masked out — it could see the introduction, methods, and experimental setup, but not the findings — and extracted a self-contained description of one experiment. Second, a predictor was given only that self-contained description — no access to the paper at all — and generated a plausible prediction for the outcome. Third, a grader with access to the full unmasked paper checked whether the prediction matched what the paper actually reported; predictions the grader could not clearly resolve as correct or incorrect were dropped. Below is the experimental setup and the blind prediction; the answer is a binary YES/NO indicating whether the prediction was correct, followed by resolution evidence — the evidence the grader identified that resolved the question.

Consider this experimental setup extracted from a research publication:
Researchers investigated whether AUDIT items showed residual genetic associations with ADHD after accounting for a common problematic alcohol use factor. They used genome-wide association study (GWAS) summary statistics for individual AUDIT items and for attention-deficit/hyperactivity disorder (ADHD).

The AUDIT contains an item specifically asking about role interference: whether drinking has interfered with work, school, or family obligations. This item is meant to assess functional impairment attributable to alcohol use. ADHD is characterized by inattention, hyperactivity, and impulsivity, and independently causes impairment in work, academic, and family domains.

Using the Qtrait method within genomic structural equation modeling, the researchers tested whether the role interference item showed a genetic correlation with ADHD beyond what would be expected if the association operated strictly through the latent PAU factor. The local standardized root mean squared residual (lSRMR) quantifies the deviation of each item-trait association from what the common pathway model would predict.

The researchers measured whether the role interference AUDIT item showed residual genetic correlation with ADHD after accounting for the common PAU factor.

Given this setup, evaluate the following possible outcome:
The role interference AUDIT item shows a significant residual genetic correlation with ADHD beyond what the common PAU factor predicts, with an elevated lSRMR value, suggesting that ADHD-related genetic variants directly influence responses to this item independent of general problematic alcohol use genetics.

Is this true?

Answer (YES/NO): NO